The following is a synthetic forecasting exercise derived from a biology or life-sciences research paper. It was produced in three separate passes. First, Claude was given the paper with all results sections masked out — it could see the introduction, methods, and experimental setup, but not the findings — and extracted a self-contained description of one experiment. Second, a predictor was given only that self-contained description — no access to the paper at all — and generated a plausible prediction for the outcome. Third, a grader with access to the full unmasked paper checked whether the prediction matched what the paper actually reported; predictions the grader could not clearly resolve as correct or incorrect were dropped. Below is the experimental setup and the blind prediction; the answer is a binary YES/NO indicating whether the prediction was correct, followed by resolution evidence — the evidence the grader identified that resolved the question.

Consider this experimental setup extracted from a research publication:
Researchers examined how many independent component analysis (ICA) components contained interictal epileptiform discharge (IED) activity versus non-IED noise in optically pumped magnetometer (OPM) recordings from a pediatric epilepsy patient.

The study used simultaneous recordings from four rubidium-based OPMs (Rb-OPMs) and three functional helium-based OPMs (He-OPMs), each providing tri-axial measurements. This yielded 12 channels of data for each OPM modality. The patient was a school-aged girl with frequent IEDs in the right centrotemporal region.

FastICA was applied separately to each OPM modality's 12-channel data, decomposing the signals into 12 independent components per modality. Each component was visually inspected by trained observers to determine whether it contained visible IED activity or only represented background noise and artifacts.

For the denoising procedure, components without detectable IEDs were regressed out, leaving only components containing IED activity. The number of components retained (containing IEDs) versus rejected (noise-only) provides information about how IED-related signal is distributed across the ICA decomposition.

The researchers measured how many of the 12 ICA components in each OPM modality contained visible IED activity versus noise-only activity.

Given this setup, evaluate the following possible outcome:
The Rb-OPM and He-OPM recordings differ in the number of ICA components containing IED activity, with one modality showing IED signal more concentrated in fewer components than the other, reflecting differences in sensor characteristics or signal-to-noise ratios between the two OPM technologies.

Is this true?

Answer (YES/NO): NO